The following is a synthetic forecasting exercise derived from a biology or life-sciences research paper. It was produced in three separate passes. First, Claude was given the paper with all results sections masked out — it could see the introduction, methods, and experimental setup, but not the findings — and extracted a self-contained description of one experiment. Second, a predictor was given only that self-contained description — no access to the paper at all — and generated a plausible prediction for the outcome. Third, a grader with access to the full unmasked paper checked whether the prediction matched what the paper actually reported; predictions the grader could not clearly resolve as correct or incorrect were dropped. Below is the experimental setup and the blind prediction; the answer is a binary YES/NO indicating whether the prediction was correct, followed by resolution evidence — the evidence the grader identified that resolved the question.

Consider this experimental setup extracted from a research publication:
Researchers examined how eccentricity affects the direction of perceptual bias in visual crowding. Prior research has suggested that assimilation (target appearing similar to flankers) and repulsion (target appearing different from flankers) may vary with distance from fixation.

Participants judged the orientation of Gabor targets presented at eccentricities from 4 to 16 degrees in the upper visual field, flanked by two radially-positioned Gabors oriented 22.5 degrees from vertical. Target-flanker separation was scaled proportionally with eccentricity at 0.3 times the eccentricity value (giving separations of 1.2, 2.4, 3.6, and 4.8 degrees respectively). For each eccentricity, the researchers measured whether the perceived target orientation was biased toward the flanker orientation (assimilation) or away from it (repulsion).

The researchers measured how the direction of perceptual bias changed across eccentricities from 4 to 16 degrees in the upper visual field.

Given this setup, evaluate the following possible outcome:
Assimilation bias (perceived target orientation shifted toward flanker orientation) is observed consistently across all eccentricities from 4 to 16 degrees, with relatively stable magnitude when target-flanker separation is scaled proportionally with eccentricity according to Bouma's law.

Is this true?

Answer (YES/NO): NO